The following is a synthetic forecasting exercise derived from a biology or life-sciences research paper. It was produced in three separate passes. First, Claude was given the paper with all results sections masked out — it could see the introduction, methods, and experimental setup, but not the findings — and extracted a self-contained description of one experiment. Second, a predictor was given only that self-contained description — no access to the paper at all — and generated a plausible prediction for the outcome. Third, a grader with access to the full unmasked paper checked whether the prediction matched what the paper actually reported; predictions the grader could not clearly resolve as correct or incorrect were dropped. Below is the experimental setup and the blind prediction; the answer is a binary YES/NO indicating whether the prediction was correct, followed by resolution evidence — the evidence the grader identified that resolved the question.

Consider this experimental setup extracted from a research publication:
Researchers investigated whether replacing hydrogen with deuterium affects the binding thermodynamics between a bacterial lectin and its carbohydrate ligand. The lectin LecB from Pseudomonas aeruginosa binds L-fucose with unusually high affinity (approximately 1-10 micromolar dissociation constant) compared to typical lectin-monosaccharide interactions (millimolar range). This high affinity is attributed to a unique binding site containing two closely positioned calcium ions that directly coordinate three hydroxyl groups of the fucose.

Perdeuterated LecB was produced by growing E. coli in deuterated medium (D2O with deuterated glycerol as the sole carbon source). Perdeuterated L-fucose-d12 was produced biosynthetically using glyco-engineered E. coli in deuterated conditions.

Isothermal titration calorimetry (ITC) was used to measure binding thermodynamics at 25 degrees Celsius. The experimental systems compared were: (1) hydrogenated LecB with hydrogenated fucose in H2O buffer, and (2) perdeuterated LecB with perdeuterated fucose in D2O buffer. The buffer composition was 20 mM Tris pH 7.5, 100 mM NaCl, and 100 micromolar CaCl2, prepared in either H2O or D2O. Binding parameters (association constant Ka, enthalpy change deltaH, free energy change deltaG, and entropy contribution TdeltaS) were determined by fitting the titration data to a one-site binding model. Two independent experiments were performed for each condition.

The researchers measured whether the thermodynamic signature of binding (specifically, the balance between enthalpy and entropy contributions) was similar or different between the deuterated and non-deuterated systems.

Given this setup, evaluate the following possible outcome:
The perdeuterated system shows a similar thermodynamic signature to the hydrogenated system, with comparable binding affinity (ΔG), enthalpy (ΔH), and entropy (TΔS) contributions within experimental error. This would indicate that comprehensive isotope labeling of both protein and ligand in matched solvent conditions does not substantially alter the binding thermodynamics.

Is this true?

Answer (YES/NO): YES